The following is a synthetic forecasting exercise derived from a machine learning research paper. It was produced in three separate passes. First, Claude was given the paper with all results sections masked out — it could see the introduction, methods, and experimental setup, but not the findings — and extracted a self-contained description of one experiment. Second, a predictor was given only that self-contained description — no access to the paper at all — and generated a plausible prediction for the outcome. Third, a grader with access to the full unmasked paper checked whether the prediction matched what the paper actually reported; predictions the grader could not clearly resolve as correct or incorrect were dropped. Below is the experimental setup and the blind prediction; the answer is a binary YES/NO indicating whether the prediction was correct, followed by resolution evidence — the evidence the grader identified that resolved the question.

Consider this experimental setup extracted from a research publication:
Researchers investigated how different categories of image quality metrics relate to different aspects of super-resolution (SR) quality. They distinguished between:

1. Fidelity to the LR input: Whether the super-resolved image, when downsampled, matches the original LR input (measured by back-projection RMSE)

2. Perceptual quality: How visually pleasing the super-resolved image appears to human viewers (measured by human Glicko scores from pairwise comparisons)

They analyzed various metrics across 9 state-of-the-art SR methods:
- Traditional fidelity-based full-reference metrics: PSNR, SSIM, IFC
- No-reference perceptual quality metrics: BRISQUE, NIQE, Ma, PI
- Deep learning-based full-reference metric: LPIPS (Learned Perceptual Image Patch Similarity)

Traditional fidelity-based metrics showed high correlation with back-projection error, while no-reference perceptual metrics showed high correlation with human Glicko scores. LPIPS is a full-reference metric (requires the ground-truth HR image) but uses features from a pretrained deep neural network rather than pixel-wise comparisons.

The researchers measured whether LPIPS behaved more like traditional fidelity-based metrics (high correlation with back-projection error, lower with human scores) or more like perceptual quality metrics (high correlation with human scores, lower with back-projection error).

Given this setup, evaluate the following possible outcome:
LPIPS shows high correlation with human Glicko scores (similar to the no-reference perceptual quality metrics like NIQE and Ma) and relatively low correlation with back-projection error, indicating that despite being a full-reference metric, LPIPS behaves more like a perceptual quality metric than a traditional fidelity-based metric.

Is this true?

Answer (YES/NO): YES